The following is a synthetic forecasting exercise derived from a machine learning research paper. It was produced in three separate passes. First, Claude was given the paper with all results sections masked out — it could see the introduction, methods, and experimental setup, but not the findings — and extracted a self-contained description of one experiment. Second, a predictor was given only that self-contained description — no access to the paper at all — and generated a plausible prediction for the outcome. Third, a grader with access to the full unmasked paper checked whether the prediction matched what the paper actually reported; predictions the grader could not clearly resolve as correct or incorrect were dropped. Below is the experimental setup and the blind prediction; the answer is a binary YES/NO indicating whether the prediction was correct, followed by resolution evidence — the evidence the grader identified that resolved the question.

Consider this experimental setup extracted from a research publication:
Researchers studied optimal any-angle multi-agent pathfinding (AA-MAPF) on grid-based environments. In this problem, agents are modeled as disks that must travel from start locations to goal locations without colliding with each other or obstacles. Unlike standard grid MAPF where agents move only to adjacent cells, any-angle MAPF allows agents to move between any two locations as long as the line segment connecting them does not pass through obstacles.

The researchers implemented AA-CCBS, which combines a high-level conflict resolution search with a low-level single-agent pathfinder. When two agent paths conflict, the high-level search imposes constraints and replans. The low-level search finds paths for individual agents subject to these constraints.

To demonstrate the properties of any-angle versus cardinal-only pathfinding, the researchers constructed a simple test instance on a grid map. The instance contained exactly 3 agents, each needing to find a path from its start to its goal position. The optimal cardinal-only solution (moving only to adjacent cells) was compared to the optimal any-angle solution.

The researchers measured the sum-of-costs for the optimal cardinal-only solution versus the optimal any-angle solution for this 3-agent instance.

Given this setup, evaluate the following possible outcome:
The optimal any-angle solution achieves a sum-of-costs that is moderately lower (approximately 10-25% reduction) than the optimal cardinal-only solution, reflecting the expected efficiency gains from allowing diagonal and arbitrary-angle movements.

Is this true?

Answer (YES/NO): YES